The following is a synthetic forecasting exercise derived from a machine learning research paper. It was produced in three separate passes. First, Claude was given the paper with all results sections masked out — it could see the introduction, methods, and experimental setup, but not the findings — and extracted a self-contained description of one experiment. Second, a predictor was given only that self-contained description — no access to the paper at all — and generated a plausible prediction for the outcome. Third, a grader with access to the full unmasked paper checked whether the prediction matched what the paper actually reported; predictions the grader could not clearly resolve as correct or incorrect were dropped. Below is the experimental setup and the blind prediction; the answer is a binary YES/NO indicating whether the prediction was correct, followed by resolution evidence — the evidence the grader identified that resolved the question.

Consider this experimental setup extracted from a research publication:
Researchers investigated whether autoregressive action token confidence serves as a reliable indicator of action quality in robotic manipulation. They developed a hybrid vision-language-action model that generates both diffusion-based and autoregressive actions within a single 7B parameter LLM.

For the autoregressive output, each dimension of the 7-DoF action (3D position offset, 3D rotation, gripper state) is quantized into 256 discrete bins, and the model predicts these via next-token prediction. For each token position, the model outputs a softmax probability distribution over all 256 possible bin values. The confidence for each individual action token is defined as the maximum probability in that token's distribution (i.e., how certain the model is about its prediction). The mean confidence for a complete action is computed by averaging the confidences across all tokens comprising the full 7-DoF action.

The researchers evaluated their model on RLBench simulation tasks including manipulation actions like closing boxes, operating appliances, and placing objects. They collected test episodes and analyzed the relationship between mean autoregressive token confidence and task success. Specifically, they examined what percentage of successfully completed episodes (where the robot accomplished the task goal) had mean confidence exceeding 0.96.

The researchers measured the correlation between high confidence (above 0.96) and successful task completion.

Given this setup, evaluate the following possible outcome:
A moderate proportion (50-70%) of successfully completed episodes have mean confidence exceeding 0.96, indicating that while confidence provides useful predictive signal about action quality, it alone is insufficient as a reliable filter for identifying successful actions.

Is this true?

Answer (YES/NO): NO